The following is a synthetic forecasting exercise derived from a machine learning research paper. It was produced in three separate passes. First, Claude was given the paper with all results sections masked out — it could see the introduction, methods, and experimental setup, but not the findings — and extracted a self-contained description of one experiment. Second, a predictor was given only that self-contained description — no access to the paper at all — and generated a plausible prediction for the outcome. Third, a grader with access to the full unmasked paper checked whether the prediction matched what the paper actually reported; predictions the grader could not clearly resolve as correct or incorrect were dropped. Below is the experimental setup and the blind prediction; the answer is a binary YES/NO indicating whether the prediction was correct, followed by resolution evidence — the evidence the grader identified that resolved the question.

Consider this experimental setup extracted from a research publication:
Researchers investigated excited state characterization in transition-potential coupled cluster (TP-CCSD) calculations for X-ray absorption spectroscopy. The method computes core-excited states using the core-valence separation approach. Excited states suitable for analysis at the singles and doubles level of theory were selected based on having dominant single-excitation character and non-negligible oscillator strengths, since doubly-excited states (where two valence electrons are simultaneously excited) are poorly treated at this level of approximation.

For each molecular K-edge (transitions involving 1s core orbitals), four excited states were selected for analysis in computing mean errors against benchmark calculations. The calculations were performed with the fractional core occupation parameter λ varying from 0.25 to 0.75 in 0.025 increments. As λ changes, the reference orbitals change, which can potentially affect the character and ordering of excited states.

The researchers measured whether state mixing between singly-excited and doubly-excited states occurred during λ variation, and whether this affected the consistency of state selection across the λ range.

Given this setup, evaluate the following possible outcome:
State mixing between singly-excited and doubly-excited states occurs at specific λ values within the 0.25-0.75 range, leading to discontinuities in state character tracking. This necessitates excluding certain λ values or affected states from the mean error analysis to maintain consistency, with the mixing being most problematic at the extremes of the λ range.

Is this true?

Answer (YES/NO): NO